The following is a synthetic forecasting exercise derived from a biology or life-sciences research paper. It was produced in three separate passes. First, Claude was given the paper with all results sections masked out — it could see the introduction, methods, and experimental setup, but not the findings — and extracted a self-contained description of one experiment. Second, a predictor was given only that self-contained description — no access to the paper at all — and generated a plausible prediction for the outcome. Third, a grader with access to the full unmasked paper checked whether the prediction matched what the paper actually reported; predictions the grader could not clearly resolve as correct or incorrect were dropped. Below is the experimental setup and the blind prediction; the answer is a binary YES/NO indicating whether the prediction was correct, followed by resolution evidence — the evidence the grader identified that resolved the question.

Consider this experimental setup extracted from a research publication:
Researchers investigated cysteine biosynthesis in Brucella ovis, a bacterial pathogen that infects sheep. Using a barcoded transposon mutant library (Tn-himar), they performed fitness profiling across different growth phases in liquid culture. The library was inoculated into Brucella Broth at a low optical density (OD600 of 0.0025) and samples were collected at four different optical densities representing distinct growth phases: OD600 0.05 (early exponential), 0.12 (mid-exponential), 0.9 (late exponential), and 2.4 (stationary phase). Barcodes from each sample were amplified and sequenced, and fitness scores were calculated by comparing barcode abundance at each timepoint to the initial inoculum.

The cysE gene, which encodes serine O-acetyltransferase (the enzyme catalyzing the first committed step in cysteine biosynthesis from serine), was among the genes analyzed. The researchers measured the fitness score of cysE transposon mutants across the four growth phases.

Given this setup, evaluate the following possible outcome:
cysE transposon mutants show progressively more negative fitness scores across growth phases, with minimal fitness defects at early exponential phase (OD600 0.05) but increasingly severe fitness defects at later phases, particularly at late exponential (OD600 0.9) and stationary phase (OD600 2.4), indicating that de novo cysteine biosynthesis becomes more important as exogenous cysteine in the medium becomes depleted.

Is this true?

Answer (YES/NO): NO